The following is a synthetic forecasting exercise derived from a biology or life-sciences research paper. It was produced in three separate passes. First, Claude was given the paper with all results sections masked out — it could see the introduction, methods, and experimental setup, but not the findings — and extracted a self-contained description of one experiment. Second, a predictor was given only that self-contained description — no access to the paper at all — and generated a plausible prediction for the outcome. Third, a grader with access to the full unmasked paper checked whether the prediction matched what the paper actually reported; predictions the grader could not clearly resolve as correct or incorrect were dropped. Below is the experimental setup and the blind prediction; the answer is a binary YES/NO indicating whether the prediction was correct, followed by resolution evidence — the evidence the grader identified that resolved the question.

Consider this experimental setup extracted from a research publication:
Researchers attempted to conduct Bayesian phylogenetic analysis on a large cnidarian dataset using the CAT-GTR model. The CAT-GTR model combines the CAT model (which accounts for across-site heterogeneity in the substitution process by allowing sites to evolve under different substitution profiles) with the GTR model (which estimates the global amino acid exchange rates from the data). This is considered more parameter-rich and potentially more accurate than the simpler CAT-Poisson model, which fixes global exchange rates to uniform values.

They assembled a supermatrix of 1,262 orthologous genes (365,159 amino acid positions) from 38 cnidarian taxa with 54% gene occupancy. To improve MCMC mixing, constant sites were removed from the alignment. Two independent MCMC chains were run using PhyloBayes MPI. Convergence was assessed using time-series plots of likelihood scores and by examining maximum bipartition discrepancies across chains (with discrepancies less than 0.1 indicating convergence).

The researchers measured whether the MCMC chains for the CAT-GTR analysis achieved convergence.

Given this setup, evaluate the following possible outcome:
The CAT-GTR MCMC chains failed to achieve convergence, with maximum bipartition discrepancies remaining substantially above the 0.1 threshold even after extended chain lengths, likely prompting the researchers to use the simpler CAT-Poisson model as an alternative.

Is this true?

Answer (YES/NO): YES